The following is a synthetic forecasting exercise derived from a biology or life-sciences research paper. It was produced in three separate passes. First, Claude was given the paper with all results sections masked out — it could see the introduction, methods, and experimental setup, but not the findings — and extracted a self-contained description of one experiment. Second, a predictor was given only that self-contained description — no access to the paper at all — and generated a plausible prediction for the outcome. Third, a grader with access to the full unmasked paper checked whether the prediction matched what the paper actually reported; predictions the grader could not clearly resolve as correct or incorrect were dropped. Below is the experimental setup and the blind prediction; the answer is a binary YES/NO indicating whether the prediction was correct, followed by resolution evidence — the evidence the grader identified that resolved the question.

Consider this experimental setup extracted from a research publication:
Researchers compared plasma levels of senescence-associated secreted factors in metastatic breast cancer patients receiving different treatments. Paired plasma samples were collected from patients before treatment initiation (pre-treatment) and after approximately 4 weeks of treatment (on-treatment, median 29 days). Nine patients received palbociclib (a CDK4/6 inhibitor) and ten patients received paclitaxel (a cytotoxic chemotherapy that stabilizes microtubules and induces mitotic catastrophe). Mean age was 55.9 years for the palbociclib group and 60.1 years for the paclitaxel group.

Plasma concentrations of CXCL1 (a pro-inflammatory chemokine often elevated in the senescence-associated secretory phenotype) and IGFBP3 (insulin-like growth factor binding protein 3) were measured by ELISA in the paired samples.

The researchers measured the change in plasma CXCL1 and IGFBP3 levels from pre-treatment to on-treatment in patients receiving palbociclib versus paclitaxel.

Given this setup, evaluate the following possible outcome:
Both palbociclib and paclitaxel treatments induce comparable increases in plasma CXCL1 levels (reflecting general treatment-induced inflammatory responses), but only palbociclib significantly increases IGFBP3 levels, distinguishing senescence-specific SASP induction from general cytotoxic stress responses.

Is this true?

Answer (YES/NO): NO